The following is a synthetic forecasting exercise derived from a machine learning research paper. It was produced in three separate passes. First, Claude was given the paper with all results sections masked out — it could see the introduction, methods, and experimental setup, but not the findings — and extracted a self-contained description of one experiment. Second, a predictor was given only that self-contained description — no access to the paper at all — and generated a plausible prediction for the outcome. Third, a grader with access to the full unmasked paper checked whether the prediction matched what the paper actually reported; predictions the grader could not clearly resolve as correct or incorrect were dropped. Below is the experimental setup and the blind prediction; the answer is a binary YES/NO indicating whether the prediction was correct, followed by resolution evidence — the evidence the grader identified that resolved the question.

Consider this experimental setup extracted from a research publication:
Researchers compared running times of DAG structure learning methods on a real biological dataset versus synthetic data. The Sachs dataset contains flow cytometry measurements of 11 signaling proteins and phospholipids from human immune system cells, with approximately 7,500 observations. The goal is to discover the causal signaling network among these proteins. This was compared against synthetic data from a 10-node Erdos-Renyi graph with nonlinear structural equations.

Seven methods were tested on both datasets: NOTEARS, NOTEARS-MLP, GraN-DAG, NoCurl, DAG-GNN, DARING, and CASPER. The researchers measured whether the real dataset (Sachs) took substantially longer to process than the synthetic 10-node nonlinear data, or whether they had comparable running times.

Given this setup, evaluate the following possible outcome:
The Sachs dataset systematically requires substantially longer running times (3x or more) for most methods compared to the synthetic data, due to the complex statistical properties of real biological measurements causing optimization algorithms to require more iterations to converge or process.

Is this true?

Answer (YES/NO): NO